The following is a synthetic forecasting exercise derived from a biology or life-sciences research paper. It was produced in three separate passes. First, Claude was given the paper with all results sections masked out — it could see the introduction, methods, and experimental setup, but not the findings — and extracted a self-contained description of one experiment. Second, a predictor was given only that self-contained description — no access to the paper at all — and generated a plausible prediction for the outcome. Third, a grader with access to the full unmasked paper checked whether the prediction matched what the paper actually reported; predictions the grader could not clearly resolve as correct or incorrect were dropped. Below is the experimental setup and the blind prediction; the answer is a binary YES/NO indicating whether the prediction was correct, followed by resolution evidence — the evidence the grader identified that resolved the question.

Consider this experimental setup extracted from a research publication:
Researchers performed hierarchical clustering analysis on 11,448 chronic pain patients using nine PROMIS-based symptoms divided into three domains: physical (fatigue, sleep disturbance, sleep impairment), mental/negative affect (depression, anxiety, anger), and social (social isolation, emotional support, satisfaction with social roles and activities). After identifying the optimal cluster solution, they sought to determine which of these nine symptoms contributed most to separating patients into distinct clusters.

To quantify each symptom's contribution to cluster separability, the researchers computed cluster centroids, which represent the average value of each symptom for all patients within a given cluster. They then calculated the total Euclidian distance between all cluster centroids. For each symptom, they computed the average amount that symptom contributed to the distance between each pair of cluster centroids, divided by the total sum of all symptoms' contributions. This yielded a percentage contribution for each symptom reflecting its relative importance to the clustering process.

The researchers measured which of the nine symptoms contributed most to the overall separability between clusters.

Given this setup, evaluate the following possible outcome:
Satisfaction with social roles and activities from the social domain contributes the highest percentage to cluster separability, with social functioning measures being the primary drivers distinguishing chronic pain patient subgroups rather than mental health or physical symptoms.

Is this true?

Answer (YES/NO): NO